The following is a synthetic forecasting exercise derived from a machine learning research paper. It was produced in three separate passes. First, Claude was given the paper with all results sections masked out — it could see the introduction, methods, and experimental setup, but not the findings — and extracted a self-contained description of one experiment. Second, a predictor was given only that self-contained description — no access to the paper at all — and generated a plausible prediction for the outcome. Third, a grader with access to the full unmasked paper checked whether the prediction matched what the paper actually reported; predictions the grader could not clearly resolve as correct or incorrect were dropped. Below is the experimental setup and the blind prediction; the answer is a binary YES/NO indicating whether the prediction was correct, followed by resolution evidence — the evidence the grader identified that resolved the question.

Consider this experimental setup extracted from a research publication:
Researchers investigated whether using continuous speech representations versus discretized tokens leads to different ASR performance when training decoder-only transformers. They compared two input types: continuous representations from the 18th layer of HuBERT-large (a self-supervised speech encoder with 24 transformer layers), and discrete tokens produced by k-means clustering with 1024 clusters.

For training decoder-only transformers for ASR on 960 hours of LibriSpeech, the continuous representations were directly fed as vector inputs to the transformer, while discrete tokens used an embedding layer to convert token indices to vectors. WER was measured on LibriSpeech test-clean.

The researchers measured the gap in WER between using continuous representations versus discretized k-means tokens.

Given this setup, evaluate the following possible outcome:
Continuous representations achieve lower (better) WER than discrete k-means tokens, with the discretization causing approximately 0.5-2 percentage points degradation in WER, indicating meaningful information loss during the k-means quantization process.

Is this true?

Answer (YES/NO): NO